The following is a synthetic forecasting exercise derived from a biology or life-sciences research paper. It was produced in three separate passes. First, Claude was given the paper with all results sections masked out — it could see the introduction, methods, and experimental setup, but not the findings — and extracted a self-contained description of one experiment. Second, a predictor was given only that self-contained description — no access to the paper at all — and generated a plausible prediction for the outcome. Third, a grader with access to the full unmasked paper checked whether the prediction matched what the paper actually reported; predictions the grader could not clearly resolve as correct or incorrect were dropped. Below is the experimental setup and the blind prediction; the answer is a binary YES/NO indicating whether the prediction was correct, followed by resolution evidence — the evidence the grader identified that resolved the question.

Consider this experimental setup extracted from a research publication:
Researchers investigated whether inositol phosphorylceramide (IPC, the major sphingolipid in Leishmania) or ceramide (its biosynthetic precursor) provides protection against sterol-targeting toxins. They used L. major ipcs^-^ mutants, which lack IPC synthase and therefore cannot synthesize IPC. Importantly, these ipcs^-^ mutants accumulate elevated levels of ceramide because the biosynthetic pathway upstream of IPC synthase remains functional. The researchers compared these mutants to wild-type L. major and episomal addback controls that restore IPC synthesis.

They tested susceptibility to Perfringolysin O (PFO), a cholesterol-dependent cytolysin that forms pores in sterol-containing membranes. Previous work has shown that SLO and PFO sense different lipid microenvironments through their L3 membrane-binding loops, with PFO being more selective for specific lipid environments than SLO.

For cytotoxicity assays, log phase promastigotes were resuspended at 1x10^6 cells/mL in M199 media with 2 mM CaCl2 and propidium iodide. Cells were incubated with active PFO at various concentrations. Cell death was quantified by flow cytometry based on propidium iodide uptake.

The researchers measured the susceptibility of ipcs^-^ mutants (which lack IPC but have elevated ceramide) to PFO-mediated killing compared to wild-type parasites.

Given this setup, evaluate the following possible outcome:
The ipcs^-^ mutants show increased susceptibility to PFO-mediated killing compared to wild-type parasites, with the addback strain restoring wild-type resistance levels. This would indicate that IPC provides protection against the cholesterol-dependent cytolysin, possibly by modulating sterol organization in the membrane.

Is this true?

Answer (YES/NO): YES